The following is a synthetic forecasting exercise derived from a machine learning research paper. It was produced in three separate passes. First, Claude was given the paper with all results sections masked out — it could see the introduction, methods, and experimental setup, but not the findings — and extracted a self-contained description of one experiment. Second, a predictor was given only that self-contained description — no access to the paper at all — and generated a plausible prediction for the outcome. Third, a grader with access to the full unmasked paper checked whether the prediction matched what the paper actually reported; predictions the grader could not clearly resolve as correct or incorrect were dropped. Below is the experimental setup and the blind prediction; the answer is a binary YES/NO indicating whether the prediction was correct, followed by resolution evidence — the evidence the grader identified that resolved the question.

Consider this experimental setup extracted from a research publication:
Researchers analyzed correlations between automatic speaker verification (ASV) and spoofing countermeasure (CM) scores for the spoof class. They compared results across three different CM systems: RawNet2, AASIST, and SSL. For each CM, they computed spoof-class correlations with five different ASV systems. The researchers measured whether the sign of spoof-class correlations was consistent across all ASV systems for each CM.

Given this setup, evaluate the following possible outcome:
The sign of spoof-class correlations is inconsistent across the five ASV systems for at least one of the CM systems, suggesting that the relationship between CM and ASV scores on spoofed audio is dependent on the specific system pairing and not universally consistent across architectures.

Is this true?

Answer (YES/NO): NO